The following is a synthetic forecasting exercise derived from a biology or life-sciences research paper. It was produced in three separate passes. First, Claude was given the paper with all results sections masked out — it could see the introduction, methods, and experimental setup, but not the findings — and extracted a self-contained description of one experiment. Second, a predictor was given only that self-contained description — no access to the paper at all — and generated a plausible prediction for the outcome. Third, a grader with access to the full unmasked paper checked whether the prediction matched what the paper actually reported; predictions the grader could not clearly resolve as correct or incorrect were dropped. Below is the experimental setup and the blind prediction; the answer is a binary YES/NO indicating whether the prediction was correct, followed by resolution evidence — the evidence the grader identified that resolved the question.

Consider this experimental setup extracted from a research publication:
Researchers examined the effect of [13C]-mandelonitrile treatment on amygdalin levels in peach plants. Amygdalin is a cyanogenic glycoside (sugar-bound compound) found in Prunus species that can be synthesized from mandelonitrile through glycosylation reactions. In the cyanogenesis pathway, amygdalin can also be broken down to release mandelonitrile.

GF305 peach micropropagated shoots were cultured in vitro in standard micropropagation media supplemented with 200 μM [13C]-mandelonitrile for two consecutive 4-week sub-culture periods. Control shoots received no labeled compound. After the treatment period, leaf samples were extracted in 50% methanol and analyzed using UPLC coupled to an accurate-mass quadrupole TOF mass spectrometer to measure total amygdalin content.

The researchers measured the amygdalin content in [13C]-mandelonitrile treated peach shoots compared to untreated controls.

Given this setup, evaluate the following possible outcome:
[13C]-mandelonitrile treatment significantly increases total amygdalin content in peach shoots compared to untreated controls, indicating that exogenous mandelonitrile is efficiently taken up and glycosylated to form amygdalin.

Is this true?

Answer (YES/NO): YES